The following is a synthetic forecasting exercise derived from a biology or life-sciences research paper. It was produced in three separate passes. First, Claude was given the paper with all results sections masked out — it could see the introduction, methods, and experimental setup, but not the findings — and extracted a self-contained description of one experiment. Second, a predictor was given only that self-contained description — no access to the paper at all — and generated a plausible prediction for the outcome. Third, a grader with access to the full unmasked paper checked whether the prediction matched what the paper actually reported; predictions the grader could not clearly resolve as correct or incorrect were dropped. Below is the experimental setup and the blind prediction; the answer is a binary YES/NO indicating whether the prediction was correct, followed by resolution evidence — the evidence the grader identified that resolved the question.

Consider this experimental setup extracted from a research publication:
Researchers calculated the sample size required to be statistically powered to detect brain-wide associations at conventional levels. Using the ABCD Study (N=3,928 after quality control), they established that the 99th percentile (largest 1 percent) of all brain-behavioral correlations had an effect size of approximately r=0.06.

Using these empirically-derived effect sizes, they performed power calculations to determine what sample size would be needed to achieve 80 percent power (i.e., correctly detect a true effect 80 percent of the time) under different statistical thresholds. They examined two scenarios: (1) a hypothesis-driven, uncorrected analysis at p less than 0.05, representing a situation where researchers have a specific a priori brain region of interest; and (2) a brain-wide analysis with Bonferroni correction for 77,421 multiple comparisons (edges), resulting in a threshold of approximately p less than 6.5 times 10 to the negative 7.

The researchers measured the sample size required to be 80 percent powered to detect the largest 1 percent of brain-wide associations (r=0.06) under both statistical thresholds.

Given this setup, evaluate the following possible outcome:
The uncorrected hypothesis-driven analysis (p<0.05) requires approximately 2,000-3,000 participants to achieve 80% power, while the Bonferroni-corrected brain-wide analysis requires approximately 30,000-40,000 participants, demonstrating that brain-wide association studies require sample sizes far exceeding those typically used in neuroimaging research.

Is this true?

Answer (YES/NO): NO